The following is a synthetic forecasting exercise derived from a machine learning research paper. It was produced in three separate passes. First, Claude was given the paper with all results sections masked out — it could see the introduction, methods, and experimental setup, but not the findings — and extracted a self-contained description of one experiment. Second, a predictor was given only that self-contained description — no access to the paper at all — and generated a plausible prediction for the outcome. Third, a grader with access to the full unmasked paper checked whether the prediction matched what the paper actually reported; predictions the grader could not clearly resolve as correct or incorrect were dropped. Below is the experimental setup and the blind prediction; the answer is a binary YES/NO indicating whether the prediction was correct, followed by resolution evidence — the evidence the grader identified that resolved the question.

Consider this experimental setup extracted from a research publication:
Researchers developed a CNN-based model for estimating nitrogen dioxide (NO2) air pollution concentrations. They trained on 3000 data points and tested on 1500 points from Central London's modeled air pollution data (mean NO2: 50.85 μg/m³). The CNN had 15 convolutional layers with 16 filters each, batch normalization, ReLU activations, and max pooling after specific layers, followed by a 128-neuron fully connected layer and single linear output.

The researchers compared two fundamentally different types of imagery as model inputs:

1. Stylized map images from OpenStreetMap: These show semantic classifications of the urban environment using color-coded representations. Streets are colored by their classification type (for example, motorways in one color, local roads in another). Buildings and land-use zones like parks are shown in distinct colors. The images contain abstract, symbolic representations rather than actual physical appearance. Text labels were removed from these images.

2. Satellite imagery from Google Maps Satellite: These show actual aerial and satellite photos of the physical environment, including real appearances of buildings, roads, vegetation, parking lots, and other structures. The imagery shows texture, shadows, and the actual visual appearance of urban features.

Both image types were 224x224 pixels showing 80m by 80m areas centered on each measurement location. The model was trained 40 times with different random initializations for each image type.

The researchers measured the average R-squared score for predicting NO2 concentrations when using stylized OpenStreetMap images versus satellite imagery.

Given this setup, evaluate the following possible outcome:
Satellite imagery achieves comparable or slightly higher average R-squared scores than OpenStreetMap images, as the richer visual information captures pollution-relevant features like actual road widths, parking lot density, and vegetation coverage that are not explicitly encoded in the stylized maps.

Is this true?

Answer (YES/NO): NO